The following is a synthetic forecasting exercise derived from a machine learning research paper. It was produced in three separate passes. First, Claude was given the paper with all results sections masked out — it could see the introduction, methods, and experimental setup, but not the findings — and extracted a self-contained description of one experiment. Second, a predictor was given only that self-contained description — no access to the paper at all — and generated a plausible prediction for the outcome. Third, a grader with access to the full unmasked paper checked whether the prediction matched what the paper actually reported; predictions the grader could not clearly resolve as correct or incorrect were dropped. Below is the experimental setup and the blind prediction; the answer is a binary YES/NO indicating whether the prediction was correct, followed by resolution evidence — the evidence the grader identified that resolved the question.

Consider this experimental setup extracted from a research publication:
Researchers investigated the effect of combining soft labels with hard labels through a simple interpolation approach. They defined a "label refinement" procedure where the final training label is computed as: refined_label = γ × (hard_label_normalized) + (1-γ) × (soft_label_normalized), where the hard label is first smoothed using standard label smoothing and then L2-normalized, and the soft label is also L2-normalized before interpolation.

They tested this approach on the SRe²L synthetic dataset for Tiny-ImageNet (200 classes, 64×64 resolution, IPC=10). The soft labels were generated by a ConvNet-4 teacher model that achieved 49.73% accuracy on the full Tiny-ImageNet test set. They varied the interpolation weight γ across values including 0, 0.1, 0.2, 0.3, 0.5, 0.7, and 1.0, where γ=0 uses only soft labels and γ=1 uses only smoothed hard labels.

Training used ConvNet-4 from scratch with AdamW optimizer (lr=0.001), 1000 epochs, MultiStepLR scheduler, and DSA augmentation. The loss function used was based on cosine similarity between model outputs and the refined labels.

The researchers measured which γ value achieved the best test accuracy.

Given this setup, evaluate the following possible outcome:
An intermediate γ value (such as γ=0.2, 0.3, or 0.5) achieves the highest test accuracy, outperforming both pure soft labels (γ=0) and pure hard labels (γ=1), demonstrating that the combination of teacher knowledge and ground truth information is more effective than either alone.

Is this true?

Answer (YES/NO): NO